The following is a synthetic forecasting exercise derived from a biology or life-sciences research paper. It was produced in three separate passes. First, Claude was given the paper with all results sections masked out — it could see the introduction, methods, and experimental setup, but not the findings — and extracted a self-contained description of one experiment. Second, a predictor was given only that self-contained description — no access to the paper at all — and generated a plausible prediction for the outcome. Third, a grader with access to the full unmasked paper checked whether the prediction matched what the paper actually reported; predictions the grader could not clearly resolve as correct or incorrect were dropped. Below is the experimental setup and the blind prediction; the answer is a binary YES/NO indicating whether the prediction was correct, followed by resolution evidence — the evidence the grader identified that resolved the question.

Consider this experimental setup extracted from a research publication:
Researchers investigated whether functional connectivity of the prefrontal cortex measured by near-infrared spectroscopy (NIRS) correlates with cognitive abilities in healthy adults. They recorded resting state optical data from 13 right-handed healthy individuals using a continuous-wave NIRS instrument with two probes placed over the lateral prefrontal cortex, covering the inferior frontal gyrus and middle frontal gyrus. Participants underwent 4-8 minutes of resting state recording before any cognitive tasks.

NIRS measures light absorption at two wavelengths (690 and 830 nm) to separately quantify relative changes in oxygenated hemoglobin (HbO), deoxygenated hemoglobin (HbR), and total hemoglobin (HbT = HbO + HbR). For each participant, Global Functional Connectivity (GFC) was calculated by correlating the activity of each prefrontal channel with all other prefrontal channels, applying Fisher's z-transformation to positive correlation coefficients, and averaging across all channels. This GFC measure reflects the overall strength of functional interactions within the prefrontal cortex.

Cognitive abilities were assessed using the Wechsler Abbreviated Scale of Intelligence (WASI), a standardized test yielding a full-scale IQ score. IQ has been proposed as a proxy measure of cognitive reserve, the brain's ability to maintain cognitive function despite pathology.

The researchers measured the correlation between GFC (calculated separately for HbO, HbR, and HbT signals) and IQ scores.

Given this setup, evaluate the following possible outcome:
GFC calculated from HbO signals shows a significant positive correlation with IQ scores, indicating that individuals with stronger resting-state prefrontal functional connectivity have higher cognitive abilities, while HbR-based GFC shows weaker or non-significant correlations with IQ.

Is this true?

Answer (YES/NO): NO